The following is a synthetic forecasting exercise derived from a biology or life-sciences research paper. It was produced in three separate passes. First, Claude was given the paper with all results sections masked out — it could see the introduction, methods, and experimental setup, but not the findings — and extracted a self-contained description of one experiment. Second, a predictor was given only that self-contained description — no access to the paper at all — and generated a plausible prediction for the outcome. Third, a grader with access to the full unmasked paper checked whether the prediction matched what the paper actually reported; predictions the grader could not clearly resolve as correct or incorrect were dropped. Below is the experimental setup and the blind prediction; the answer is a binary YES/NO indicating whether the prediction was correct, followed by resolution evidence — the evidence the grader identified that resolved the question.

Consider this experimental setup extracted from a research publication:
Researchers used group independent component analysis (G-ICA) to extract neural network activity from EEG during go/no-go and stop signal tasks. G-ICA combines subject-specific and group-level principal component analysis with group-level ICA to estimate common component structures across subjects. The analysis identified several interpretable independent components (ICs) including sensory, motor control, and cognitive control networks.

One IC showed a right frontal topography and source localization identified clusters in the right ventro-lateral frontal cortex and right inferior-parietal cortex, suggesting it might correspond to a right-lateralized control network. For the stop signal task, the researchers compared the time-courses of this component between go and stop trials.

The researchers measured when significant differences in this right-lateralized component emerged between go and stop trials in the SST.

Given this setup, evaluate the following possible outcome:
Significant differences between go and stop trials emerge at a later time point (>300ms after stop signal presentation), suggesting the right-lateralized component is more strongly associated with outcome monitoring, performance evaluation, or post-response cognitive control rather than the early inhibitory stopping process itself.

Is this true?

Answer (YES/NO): NO